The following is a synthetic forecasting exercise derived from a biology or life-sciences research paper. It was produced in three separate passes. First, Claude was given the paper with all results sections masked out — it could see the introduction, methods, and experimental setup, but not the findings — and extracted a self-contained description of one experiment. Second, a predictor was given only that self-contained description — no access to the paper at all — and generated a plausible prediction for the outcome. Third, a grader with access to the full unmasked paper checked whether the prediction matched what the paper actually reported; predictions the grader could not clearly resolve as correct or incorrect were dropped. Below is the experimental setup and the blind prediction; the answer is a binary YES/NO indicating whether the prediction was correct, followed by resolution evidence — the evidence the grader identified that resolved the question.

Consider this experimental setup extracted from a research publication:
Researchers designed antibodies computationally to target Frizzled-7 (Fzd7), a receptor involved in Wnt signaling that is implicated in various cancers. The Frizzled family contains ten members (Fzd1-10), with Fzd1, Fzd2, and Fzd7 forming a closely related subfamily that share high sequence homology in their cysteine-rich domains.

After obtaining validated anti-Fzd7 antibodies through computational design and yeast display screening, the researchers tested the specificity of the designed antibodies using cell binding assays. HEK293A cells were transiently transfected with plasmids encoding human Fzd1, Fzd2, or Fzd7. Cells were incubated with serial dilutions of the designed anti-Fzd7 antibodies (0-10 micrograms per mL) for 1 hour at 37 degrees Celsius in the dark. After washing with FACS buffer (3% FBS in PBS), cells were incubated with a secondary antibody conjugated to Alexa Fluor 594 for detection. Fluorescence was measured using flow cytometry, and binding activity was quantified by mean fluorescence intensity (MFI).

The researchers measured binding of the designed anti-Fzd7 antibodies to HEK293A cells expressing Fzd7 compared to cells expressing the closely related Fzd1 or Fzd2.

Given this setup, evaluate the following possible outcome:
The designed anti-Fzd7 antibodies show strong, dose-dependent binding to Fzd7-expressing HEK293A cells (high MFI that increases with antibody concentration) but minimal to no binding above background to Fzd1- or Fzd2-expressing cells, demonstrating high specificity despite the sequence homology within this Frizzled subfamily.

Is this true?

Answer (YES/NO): YES